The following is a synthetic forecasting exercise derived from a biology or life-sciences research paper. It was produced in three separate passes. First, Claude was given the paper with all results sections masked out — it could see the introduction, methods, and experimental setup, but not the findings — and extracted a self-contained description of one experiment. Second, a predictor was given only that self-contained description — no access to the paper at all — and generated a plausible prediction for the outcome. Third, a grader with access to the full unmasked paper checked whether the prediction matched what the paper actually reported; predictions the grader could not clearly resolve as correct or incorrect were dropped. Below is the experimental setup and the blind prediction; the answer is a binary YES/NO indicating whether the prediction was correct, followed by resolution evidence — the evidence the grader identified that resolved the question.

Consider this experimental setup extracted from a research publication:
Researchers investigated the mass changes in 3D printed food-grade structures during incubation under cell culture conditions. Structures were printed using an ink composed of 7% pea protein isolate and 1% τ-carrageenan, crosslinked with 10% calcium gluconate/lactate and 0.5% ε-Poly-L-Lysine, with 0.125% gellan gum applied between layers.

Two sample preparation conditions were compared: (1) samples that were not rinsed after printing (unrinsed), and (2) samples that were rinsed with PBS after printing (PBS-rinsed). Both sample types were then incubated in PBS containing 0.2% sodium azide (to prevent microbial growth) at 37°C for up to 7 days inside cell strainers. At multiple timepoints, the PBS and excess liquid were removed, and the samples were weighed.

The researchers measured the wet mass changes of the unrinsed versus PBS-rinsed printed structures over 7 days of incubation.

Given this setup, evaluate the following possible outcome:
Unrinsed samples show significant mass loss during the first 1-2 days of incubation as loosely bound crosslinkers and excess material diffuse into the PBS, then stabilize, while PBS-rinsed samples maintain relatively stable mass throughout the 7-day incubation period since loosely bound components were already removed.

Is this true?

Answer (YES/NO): NO